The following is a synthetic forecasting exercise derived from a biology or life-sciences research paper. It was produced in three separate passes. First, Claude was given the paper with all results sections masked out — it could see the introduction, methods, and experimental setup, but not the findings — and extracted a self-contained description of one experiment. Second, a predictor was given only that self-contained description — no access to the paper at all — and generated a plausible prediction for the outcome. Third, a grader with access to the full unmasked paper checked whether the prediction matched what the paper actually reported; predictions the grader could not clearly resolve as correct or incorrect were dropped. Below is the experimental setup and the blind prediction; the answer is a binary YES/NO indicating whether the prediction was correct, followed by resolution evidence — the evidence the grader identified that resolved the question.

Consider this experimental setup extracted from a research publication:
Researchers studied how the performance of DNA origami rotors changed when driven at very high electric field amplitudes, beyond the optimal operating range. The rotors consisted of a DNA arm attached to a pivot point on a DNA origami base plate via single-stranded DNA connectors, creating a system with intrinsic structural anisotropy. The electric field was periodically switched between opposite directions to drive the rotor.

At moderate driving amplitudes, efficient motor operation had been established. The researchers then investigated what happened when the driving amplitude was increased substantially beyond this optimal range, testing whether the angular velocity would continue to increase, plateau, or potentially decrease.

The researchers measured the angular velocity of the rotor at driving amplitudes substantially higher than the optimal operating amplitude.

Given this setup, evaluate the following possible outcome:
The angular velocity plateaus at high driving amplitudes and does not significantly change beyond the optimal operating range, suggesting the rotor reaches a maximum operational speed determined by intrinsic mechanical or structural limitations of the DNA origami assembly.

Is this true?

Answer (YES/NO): NO